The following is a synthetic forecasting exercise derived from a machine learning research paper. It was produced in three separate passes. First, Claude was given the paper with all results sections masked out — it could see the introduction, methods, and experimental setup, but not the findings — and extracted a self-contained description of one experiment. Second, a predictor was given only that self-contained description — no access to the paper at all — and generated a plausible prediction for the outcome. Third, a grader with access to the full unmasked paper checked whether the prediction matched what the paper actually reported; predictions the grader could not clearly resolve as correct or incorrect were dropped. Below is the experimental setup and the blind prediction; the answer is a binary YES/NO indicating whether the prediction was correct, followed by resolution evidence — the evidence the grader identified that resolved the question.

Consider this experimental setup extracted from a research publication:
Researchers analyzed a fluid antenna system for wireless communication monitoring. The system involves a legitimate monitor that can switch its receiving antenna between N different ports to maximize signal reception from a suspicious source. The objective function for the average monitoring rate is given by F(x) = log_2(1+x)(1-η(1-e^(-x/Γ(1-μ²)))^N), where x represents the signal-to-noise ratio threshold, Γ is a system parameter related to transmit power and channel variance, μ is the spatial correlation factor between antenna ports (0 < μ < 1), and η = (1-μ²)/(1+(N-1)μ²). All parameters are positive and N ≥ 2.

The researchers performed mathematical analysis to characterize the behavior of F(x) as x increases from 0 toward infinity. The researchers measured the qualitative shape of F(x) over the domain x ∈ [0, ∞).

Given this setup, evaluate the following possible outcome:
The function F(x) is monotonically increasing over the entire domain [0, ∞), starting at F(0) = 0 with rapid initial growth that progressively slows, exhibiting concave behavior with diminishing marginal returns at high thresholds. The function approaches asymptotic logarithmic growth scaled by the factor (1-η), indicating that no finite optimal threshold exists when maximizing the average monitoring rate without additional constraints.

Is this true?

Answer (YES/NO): NO